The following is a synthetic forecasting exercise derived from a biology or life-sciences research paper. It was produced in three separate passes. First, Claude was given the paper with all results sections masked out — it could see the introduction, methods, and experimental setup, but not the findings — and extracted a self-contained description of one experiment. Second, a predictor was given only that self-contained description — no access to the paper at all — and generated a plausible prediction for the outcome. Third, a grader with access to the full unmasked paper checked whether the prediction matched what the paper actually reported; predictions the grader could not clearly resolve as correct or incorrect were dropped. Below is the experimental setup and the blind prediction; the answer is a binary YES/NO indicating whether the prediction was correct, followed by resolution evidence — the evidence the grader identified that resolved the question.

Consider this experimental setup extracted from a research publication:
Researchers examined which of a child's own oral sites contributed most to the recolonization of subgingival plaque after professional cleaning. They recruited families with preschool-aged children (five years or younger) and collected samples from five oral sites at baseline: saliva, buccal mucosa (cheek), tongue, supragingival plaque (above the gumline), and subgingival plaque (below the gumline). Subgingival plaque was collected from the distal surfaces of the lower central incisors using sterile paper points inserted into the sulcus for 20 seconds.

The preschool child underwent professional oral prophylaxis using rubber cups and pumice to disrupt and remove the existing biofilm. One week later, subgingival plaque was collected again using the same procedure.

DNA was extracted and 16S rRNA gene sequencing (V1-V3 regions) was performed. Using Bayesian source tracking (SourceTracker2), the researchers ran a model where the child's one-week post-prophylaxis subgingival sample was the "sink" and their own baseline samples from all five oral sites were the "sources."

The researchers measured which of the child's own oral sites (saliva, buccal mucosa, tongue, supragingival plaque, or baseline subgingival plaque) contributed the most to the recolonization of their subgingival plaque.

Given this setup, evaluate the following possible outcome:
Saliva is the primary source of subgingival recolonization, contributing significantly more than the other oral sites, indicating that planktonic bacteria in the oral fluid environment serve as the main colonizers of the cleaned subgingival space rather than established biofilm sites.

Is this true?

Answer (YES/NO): NO